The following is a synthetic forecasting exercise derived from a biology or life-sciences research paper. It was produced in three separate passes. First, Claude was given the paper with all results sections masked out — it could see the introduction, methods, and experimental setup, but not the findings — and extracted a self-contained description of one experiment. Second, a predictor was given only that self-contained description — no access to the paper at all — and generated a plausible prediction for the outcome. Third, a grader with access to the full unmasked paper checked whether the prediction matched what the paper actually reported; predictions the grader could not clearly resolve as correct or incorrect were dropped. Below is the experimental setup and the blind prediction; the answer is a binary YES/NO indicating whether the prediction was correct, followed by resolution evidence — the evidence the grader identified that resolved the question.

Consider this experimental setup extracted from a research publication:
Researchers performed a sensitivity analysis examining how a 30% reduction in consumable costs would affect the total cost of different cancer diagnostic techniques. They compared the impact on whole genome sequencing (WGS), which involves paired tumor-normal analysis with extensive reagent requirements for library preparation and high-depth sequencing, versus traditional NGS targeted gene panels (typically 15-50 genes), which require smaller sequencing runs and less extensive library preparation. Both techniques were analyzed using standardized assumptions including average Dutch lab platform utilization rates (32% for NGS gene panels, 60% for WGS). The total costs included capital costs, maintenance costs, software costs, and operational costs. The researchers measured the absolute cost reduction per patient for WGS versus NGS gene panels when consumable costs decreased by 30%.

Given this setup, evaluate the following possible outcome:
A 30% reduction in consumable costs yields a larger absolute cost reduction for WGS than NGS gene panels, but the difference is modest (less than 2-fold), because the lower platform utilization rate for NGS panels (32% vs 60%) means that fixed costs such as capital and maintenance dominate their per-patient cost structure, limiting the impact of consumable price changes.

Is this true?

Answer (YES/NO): NO